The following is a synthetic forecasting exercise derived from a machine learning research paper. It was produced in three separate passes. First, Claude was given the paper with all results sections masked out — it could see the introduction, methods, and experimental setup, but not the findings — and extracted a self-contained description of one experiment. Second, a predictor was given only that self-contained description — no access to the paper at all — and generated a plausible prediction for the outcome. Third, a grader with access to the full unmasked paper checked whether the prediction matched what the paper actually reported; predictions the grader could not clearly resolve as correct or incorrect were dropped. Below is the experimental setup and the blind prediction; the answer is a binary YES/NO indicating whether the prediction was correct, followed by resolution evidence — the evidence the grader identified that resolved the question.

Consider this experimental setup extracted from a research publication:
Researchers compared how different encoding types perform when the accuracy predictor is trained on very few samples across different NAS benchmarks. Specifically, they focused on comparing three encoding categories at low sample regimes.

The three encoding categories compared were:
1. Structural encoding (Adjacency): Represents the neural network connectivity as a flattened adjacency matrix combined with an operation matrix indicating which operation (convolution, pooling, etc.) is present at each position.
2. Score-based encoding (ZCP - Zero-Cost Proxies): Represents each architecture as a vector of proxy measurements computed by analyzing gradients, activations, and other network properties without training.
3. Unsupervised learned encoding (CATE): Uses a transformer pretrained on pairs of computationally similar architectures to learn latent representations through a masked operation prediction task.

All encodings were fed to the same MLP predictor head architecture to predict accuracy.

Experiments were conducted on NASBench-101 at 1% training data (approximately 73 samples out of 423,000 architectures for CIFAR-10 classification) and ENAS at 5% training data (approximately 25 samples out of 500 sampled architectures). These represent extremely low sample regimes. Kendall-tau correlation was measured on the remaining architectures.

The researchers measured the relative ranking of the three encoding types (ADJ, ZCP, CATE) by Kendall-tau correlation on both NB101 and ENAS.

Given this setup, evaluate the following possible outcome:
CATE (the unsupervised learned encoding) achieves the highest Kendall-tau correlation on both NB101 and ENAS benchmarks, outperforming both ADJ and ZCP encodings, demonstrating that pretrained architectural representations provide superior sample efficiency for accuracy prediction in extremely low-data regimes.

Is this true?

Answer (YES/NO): NO